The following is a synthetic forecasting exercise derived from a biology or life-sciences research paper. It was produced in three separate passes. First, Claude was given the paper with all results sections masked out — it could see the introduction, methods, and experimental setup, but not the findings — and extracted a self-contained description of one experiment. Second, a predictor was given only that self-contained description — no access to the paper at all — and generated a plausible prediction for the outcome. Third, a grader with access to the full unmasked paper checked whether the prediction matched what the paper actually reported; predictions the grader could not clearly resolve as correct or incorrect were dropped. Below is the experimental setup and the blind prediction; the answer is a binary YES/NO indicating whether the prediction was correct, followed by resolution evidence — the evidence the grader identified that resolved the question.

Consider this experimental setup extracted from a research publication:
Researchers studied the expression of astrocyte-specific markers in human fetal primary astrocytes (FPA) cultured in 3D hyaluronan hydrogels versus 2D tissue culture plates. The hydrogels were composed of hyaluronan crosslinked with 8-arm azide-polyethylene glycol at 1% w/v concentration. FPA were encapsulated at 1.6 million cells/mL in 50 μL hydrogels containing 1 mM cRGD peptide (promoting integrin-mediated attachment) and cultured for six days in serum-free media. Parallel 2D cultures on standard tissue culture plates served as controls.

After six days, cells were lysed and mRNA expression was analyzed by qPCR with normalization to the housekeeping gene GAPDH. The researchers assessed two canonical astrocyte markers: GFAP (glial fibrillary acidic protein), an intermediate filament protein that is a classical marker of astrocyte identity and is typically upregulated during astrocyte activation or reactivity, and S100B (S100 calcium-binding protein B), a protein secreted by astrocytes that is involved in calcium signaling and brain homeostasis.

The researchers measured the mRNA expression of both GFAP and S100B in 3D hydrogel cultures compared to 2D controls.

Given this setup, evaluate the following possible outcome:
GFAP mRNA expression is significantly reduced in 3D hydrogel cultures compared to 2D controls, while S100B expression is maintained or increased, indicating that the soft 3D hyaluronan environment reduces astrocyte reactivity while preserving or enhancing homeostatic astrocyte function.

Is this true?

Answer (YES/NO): NO